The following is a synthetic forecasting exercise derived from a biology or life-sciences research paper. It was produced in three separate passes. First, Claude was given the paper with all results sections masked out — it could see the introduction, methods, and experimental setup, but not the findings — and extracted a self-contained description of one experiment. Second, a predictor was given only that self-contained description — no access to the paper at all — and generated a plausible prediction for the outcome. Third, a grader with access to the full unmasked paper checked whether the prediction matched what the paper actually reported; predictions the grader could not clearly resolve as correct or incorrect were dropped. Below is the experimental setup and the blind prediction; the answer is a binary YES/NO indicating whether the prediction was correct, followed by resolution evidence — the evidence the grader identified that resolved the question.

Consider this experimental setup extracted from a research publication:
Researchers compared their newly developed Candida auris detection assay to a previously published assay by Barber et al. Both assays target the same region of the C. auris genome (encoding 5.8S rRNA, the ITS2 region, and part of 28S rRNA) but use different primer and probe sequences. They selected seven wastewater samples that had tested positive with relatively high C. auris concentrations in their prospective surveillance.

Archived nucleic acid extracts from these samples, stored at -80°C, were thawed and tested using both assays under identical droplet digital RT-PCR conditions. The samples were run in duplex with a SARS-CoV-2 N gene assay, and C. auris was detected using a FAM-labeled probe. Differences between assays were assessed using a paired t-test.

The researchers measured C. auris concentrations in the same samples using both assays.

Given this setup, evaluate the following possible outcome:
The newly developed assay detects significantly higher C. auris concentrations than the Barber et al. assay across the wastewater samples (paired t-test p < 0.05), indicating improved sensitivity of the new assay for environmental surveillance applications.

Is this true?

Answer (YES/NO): NO